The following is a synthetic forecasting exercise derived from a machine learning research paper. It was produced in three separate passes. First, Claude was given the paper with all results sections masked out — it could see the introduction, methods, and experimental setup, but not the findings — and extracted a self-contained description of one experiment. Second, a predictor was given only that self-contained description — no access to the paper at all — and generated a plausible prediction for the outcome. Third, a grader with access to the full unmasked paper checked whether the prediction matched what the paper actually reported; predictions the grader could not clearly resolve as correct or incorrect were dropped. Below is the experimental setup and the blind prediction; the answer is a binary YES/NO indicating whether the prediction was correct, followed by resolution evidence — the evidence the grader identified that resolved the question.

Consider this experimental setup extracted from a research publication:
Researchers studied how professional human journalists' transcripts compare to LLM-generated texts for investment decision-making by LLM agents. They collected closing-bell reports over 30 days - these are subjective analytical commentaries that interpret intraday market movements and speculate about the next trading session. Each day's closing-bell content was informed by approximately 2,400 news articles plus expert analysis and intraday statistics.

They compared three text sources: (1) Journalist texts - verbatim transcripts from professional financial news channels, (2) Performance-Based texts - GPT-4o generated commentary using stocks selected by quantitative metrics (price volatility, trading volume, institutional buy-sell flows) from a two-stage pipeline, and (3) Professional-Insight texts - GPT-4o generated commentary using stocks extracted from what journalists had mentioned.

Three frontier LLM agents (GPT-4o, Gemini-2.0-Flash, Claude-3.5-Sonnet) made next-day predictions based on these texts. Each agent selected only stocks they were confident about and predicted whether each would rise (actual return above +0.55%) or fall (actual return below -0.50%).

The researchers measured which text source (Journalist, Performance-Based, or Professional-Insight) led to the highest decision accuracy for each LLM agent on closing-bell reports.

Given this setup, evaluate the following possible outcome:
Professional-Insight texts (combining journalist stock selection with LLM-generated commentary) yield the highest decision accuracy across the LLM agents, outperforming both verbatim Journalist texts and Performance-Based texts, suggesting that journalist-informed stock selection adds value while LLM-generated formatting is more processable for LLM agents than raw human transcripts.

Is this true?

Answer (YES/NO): NO